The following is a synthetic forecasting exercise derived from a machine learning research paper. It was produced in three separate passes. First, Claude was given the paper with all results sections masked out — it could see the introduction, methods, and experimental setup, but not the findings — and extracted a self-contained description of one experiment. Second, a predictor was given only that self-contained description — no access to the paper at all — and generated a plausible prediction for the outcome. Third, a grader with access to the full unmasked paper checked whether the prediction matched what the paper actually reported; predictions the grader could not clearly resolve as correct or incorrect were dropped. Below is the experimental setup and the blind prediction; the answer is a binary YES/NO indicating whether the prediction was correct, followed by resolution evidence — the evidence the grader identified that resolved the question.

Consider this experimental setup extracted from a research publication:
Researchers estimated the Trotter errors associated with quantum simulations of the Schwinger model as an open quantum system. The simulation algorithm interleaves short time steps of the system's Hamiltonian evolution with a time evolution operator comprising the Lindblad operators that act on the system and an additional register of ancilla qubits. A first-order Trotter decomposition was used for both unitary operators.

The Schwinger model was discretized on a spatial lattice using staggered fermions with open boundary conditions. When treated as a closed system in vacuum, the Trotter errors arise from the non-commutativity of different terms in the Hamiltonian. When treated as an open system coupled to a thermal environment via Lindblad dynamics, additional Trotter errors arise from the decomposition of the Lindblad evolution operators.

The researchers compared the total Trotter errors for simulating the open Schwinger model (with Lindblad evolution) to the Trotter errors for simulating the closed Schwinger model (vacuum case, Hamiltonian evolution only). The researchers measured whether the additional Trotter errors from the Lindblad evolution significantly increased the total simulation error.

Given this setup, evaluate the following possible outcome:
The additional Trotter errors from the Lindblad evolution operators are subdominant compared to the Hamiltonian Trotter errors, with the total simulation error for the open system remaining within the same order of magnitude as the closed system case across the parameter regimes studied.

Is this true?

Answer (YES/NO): YES